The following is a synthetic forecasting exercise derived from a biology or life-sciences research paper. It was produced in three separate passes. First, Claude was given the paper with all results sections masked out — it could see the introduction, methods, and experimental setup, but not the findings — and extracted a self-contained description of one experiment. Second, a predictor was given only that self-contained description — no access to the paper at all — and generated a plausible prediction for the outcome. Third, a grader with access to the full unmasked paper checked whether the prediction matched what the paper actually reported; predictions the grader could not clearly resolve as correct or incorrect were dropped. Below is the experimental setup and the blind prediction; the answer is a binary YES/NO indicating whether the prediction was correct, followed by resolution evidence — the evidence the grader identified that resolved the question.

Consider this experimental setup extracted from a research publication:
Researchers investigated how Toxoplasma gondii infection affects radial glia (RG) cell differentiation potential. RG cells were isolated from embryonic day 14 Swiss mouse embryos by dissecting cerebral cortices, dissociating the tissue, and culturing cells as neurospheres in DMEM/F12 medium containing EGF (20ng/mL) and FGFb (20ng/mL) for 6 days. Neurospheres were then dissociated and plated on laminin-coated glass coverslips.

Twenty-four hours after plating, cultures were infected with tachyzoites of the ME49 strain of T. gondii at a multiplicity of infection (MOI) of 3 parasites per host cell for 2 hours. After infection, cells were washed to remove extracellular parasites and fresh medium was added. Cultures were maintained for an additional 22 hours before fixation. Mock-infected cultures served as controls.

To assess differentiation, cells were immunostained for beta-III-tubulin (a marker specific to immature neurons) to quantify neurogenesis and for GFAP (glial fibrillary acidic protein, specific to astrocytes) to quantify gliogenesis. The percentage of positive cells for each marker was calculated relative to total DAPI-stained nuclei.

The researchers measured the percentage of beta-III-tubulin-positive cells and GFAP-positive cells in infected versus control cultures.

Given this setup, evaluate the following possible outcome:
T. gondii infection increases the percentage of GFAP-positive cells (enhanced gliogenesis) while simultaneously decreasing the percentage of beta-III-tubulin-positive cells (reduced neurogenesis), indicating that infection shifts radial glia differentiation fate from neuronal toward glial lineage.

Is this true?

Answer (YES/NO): NO